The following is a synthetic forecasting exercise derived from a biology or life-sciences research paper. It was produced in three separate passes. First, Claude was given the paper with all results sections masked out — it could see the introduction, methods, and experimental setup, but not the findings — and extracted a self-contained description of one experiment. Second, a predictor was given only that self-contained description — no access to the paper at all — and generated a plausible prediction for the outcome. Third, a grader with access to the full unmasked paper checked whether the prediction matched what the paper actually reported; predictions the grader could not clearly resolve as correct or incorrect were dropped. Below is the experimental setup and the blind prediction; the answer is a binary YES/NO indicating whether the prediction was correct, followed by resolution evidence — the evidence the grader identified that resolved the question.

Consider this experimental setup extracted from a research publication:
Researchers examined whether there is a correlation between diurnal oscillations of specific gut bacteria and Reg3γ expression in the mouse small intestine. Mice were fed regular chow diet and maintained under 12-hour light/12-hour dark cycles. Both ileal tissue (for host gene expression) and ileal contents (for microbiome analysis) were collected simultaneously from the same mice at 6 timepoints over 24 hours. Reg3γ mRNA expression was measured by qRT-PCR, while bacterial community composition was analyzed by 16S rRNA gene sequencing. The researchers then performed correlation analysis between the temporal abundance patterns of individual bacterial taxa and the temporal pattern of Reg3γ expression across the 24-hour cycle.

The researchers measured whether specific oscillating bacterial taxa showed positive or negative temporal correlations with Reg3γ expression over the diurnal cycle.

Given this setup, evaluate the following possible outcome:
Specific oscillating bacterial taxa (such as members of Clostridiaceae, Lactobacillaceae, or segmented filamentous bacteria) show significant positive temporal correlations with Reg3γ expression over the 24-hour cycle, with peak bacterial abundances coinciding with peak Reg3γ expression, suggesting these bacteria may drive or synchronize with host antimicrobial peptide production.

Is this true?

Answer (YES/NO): NO